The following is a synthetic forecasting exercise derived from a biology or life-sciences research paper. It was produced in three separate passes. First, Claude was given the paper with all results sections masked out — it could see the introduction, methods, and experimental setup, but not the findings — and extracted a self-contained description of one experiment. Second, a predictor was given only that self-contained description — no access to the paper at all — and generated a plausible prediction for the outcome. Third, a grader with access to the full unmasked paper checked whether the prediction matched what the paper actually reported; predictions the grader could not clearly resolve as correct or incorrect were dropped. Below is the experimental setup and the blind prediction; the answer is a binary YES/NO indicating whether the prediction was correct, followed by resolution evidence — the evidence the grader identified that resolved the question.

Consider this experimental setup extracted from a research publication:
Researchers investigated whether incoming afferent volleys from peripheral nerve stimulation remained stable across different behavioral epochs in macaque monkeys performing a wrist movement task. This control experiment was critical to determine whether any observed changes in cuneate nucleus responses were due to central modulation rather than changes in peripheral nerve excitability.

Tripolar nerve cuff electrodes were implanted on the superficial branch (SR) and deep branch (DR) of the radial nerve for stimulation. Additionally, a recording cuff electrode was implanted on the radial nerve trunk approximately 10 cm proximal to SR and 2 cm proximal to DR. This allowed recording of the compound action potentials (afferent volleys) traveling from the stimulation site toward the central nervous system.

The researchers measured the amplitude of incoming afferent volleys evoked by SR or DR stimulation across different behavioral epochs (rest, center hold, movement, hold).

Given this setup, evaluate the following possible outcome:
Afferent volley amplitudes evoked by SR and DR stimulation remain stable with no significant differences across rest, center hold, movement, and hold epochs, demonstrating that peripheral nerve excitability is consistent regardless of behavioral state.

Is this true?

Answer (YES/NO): YES